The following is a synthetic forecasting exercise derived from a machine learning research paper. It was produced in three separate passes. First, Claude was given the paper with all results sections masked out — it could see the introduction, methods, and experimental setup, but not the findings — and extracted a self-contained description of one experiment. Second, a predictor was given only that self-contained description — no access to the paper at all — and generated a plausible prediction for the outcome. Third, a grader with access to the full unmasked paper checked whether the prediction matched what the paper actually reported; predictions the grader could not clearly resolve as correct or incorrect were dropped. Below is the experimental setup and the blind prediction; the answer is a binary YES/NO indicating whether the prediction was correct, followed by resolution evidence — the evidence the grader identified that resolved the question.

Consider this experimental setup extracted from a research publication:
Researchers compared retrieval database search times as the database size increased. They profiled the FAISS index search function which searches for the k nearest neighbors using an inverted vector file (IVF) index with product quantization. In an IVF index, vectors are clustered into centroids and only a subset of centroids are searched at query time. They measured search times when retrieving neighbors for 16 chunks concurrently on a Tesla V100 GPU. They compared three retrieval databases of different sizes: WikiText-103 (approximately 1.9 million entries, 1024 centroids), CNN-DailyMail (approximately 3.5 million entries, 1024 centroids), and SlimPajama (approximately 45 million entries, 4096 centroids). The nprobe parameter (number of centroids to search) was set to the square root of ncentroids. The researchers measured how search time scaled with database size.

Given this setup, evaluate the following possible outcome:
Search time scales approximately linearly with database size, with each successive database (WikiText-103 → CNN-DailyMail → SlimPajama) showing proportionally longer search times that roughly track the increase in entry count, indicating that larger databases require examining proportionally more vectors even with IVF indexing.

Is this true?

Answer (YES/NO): NO